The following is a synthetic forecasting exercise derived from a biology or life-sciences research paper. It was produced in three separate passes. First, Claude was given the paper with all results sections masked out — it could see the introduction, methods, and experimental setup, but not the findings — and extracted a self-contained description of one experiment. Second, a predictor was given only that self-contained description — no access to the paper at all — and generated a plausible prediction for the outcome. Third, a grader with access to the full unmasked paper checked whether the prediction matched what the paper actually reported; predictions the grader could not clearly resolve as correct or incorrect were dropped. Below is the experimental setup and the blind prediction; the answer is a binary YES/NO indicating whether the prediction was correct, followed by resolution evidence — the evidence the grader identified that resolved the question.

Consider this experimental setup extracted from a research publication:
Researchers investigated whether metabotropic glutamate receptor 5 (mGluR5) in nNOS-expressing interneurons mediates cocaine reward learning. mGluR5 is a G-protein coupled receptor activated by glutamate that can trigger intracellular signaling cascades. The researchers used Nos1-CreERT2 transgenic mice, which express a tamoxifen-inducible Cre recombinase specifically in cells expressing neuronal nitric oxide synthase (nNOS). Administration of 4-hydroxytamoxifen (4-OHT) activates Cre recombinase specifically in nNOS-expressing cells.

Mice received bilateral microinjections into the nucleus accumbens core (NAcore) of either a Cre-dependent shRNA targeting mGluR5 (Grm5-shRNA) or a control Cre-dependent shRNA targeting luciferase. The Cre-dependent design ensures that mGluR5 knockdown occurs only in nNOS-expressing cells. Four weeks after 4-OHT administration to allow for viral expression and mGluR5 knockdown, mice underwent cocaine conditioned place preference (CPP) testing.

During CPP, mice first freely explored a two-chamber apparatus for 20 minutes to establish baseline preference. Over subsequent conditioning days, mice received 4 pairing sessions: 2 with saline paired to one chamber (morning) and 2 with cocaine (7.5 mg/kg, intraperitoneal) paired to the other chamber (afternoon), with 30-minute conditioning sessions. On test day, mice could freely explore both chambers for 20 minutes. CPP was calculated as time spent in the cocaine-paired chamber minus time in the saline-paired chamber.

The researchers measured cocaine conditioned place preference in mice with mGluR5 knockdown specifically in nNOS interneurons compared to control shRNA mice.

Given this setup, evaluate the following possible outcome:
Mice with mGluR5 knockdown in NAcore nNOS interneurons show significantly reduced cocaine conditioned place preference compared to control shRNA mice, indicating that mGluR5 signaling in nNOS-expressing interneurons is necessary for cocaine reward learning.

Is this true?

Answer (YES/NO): YES